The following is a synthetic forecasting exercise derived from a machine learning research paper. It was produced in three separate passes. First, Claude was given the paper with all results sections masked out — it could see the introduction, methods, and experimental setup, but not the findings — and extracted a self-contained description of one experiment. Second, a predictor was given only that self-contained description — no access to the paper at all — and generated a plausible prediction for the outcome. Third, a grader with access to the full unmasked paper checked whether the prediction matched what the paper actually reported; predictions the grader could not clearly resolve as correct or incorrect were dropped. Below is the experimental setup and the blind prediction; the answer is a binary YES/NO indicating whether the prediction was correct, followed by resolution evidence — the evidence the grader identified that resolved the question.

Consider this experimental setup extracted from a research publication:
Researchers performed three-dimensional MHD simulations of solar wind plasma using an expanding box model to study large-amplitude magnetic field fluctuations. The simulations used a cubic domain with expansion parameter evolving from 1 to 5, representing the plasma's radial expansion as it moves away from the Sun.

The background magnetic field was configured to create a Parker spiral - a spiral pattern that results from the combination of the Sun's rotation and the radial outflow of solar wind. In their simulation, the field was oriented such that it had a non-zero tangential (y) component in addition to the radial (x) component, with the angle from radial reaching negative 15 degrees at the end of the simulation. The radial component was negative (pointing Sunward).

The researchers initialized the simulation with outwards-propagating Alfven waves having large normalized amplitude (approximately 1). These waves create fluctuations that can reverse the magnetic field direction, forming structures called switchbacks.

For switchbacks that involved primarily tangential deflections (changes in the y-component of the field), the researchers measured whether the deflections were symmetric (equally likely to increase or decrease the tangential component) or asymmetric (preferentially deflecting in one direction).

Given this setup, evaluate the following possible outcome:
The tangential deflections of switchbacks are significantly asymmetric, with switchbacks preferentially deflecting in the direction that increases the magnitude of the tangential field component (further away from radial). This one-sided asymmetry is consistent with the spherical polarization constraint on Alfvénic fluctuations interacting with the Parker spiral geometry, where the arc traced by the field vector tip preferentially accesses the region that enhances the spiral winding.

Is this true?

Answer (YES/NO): NO